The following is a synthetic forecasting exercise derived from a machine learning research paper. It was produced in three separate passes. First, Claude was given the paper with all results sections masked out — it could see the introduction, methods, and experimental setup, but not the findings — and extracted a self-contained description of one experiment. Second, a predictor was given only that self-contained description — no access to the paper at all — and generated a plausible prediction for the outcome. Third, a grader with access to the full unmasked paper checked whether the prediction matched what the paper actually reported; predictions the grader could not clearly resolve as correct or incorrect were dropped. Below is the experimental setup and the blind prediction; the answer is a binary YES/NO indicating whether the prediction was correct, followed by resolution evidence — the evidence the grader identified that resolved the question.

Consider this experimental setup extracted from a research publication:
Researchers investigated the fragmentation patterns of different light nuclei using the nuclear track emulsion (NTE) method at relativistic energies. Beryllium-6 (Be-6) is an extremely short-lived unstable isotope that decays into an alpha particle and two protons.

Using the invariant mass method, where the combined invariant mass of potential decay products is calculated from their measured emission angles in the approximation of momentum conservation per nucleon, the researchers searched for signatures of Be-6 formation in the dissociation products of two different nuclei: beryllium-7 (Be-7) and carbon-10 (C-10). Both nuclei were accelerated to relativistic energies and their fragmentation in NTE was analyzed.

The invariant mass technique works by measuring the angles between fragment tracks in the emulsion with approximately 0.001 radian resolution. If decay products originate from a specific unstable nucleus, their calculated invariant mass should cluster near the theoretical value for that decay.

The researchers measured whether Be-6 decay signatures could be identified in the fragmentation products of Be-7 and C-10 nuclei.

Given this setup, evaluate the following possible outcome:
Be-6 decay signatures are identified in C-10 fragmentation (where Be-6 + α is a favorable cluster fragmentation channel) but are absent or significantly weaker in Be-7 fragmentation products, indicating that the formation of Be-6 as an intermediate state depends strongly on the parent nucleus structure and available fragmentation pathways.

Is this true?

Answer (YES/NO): NO